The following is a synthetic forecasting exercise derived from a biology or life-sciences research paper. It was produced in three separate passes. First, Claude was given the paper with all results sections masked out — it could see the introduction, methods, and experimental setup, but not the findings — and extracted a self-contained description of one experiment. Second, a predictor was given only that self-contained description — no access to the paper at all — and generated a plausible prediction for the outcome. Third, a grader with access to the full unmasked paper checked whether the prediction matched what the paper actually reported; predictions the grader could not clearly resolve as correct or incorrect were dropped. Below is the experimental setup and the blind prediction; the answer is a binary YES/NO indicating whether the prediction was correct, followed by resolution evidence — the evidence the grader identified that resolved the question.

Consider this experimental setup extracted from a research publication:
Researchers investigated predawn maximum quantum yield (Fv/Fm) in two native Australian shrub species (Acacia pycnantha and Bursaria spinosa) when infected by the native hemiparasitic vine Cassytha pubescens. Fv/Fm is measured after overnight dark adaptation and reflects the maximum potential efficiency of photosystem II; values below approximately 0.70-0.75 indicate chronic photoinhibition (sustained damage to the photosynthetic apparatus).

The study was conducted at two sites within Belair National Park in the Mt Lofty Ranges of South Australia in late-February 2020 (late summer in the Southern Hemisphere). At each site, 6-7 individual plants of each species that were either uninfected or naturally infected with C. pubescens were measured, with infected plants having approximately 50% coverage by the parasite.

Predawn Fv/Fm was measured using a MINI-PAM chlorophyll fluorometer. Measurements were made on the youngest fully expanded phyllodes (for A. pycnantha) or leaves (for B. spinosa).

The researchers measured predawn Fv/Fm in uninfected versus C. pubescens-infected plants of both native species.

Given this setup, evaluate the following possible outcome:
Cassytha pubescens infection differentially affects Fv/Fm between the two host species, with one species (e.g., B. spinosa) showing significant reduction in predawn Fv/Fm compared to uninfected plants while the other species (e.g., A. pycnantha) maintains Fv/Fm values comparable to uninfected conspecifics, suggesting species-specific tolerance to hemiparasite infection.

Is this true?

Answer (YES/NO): NO